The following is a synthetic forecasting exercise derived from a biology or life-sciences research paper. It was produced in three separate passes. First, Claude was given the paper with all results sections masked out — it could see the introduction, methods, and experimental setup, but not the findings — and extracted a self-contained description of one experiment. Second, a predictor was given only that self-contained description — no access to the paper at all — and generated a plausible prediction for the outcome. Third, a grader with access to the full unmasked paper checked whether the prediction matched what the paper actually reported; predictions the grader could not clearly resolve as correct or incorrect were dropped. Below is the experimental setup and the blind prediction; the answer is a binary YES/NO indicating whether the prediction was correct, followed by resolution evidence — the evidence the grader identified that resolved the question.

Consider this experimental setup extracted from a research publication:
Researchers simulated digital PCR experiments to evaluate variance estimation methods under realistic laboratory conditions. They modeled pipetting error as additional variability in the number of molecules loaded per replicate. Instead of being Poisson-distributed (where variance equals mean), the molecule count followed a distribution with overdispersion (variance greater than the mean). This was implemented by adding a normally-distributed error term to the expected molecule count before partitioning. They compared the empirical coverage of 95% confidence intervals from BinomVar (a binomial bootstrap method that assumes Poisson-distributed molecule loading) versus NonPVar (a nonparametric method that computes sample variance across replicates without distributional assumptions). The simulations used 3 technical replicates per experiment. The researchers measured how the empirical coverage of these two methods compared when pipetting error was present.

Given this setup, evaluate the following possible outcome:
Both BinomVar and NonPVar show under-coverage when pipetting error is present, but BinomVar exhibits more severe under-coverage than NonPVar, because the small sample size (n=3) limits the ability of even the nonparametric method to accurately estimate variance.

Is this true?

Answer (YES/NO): NO